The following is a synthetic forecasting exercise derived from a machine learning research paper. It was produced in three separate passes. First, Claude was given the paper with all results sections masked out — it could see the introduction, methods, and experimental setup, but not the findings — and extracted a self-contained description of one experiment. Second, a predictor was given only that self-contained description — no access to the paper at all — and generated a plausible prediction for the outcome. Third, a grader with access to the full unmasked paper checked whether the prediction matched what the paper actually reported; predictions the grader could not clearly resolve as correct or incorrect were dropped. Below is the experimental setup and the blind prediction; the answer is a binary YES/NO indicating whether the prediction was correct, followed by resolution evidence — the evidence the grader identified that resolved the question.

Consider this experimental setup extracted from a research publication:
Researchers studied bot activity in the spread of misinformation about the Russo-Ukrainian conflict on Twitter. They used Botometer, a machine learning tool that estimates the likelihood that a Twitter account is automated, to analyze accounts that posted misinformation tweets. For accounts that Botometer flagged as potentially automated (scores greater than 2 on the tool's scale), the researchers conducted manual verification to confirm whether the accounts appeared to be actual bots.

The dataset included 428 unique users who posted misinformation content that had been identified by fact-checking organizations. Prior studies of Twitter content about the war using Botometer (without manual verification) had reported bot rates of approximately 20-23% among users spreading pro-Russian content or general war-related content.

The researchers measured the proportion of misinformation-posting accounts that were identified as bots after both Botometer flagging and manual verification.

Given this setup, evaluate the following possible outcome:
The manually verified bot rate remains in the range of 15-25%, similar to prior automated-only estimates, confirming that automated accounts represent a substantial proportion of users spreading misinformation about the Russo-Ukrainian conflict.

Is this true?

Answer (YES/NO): NO